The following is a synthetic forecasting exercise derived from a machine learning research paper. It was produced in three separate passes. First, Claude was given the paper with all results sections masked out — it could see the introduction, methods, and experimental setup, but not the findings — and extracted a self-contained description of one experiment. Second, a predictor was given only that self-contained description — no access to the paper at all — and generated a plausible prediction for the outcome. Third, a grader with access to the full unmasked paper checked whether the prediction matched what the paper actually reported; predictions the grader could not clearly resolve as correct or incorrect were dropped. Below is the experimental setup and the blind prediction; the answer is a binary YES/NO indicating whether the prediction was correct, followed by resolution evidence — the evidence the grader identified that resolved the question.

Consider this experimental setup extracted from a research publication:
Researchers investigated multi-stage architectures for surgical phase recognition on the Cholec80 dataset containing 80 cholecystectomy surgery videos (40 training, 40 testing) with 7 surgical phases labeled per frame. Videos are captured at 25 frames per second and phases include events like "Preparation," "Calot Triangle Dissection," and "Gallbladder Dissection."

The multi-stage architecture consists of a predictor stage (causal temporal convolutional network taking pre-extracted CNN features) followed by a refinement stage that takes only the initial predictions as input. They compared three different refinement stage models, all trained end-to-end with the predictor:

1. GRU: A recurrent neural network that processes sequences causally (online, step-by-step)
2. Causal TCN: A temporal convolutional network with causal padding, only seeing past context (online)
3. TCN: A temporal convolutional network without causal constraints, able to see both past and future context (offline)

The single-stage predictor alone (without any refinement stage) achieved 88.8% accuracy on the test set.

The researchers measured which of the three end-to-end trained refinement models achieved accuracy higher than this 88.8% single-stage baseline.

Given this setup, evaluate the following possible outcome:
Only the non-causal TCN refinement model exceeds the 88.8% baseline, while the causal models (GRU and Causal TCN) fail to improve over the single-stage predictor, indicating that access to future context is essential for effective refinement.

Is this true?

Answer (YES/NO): YES